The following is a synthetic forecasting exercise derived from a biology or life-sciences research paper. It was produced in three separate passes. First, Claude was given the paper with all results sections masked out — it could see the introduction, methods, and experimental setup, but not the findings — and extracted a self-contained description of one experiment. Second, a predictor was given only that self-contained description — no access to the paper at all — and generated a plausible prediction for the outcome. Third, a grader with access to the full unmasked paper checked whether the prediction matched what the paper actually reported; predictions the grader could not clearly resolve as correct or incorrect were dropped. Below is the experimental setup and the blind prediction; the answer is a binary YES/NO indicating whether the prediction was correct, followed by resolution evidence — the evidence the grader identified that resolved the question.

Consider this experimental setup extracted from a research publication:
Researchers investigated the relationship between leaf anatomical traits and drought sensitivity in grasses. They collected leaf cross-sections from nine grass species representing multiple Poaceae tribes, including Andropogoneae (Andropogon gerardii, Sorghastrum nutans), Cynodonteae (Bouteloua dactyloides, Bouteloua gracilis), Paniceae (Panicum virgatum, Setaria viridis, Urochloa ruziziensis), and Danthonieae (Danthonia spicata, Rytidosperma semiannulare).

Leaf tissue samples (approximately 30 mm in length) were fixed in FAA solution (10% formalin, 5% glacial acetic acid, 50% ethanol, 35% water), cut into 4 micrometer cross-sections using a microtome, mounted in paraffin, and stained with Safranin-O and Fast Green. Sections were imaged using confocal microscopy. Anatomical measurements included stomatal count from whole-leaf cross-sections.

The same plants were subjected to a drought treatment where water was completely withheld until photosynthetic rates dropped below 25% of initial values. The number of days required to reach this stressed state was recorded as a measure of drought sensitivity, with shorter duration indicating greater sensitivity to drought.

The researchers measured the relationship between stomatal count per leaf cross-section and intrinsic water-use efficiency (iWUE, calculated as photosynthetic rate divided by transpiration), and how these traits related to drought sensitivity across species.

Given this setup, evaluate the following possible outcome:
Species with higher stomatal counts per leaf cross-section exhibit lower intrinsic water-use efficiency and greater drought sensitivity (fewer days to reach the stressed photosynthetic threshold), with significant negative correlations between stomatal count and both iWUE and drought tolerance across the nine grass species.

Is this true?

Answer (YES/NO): NO